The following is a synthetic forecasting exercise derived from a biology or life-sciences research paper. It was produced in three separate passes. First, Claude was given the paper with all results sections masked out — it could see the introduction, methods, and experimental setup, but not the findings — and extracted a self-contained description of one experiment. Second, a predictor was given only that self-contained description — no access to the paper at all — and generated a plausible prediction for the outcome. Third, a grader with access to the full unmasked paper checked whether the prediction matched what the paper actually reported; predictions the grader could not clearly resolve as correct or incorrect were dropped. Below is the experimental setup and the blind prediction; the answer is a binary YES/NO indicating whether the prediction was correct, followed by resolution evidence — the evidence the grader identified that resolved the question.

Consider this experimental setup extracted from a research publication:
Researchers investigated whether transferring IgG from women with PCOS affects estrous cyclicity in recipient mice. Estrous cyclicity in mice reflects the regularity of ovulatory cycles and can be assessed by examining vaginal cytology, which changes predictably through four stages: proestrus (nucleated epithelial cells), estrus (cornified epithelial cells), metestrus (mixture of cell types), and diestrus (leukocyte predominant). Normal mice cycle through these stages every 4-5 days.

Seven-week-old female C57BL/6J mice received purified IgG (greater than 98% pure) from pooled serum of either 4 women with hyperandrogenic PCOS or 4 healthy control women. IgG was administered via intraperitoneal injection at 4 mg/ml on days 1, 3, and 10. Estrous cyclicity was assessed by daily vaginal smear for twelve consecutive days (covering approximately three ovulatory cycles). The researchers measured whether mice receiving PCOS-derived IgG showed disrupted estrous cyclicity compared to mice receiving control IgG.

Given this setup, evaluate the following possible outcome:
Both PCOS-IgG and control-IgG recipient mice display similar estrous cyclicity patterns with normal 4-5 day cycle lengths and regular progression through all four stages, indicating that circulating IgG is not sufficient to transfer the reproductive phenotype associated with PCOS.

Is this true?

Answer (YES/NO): YES